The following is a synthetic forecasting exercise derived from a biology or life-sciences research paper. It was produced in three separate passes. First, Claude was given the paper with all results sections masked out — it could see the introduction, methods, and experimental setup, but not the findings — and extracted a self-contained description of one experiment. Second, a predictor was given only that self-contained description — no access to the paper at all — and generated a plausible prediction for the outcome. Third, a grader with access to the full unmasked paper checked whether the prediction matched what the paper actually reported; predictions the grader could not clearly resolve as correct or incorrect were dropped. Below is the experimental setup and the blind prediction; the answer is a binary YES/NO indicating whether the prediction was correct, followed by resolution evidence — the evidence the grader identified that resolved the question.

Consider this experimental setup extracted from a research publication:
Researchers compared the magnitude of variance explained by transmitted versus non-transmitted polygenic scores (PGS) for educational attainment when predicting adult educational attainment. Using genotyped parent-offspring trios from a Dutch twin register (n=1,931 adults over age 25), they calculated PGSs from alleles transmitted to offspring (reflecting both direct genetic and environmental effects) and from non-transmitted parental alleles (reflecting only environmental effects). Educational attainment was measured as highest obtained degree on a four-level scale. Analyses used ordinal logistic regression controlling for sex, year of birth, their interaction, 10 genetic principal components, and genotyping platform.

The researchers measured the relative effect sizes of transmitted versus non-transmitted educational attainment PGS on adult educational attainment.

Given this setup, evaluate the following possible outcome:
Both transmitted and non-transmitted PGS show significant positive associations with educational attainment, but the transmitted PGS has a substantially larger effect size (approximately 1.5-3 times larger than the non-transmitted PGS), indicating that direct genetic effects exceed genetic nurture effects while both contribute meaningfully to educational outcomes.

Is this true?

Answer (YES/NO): YES